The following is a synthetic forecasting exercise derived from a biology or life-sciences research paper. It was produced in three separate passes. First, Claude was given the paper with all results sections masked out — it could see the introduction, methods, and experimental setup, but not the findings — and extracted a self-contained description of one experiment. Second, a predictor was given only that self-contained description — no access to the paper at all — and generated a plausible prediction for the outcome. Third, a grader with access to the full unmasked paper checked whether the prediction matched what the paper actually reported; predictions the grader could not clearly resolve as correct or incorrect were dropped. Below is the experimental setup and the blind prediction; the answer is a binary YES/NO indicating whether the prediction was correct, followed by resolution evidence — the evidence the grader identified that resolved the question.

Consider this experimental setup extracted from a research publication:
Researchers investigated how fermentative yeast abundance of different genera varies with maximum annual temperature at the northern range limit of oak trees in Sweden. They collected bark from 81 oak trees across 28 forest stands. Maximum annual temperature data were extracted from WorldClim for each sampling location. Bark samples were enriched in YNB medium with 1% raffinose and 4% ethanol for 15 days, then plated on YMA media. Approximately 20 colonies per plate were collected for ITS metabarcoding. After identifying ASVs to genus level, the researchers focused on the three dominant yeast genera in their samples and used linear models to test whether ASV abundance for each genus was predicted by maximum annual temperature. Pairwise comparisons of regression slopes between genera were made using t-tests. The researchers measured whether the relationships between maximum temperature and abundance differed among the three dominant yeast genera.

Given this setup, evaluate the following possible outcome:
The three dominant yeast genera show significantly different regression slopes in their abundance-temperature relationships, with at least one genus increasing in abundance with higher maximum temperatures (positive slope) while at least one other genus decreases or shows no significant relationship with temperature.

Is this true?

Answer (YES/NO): NO